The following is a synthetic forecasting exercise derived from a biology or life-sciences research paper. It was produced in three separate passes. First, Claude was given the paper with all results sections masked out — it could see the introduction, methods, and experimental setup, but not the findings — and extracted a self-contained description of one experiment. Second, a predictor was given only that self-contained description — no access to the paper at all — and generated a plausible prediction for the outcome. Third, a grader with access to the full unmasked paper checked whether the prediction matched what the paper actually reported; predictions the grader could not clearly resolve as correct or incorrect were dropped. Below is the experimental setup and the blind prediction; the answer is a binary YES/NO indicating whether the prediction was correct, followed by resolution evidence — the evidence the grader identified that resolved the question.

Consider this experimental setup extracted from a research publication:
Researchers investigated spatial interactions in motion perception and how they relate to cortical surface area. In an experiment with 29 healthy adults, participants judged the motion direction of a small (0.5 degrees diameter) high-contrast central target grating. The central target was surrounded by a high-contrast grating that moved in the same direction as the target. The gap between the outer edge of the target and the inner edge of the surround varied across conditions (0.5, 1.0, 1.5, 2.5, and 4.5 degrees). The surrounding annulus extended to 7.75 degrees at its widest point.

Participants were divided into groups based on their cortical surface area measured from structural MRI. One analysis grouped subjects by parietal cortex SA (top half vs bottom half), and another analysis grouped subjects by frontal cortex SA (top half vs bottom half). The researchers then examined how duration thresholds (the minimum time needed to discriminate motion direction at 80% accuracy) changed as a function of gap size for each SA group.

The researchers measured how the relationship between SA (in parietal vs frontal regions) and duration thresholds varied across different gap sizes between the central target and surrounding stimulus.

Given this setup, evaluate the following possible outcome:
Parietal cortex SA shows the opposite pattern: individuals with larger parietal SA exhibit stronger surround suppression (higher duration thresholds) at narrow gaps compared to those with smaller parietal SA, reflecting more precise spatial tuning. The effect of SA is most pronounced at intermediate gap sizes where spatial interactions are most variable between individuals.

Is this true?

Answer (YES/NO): NO